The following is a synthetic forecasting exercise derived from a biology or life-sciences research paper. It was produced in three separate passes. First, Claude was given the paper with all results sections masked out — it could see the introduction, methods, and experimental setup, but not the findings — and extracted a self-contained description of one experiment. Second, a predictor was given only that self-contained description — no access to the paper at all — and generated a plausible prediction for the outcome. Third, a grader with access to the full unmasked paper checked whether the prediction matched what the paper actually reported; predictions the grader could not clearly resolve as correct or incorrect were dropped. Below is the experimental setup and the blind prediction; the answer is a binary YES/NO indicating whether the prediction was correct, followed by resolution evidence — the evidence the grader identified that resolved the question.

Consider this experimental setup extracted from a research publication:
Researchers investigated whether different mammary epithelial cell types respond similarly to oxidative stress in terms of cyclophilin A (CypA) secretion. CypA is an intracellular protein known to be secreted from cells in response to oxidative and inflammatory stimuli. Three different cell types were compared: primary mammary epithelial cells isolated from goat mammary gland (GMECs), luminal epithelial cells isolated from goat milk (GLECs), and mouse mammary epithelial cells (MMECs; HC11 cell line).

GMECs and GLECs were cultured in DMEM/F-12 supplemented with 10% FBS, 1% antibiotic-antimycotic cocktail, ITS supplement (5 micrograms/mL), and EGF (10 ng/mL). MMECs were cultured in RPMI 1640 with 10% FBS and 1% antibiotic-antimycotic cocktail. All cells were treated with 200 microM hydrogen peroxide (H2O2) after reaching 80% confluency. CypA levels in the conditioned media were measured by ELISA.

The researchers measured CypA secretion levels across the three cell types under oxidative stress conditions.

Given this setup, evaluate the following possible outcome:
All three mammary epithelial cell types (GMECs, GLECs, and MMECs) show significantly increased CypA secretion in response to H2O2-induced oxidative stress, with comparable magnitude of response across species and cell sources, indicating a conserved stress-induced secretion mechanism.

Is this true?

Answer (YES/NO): YES